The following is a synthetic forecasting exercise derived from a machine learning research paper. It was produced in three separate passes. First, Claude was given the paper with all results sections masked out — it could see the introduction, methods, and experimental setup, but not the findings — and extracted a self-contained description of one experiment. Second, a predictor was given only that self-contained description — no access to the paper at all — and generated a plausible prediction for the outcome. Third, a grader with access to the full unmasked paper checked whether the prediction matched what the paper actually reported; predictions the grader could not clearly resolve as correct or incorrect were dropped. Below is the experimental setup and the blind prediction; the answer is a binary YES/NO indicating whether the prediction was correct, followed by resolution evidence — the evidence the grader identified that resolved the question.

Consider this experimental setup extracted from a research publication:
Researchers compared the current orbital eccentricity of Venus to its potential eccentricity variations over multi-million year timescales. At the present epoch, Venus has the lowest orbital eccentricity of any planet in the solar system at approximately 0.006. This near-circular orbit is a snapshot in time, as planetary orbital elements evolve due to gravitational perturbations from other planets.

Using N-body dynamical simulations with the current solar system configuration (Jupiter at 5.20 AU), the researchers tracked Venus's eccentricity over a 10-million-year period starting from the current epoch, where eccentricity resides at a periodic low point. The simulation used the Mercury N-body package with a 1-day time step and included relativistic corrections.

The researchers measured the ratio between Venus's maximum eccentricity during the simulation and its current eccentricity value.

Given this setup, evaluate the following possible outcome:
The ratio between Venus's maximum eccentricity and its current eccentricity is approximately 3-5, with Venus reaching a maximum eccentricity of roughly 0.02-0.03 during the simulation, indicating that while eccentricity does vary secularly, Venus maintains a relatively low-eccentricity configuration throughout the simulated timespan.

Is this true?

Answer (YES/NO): NO